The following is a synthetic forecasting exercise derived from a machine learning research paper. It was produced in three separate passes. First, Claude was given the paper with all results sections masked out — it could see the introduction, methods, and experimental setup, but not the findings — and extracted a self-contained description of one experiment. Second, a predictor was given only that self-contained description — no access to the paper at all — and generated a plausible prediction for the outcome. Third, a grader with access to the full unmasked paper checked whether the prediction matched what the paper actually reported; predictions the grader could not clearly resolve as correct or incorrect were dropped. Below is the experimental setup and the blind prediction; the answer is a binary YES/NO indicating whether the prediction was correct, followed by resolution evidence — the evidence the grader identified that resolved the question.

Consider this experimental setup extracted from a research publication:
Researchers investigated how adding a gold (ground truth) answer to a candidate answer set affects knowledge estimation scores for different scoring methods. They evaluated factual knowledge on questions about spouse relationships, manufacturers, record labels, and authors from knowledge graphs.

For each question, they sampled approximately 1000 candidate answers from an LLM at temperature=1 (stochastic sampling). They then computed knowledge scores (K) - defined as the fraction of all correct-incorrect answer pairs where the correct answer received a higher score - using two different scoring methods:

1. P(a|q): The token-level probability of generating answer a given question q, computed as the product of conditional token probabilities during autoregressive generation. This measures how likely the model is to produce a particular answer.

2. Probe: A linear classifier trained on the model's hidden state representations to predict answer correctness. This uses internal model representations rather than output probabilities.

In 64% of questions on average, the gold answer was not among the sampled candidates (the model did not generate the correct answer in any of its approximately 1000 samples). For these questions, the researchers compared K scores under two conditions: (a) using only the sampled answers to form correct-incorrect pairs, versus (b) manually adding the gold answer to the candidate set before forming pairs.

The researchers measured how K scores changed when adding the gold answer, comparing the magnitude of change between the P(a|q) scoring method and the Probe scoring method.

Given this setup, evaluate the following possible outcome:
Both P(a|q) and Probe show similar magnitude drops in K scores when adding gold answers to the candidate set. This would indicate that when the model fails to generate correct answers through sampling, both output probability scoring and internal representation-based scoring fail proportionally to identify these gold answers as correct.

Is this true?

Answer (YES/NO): NO